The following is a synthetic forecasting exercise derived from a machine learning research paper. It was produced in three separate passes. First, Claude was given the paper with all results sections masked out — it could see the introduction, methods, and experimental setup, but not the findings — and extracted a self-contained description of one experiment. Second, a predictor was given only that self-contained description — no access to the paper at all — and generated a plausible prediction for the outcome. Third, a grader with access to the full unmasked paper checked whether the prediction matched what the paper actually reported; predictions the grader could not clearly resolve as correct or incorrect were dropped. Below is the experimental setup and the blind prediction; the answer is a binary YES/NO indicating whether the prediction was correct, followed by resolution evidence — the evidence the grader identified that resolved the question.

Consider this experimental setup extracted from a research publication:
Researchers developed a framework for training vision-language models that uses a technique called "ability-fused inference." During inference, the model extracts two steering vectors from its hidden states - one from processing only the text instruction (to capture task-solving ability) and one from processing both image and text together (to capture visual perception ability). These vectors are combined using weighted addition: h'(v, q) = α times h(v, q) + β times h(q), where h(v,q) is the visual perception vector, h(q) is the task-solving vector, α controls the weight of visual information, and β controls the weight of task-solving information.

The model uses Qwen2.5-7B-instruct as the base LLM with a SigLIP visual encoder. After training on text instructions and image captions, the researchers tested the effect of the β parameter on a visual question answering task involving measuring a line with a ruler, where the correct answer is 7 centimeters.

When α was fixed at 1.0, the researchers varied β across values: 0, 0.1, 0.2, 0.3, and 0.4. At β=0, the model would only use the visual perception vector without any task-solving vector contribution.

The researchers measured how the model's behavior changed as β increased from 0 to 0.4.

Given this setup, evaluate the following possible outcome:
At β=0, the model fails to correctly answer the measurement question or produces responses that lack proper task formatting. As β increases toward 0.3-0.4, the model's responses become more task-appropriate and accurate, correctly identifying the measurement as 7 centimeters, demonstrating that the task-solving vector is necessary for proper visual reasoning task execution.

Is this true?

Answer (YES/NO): NO